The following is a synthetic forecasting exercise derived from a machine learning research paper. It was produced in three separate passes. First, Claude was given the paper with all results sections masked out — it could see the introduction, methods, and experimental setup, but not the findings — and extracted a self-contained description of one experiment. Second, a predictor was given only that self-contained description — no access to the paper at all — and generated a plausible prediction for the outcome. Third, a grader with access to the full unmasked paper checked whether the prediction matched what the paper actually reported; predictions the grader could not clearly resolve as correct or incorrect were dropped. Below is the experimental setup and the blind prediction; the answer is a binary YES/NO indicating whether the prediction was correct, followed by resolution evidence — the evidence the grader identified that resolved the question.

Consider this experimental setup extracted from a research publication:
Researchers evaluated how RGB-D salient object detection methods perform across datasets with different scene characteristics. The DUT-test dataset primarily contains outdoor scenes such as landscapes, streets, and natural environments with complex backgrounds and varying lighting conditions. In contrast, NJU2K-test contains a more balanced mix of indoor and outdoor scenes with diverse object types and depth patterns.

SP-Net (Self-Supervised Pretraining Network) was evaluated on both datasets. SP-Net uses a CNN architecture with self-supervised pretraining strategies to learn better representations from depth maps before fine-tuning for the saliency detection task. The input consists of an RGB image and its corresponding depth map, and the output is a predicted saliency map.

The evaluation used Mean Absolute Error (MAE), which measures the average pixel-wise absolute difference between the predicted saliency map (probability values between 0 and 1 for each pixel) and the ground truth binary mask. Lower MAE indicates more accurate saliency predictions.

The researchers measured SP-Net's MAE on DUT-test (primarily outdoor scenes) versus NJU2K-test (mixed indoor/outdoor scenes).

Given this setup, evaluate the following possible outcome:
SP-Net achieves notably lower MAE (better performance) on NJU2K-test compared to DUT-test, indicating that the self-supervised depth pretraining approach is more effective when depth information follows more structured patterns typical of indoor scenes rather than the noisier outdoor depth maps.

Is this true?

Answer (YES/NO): YES